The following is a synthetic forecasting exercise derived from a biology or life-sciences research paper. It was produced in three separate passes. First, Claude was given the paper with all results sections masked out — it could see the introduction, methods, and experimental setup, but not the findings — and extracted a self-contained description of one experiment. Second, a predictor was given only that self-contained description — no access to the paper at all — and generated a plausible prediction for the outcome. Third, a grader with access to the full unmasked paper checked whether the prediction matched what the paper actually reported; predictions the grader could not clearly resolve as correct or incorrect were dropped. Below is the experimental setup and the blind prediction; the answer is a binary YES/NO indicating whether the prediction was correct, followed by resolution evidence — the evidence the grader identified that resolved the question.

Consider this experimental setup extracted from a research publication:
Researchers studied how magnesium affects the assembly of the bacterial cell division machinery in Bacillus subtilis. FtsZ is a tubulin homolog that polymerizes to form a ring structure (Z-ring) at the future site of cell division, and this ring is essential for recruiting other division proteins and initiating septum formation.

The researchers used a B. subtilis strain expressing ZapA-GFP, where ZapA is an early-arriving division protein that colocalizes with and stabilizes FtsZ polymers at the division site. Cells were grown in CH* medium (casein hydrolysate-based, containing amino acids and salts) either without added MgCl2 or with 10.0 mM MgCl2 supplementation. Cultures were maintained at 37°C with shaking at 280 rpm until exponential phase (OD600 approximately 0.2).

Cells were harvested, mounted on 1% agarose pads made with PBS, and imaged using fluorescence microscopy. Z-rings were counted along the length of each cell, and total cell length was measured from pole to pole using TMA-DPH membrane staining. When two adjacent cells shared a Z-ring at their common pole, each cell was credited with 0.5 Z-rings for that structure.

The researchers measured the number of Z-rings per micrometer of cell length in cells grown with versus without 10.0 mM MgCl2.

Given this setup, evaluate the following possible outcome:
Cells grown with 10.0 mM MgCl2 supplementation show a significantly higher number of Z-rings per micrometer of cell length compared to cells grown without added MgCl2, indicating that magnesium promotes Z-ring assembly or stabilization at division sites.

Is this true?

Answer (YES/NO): YES